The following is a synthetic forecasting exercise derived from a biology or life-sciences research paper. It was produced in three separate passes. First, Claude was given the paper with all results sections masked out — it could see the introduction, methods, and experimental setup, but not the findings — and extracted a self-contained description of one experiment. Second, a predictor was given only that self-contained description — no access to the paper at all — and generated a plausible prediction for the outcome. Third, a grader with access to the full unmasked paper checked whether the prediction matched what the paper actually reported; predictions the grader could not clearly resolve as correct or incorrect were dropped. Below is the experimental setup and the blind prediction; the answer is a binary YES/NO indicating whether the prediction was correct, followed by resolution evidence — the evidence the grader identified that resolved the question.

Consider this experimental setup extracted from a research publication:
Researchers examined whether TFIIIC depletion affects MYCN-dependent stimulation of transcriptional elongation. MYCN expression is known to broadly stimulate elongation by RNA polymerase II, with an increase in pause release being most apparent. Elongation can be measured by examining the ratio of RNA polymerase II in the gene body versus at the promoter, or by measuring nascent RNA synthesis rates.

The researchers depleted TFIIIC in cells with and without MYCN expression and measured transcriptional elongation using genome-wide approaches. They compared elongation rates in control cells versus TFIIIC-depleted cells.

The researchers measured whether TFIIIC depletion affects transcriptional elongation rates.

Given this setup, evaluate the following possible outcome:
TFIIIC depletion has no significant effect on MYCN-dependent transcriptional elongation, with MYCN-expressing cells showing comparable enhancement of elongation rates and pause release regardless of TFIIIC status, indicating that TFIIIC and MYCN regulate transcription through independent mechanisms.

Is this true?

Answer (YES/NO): YES